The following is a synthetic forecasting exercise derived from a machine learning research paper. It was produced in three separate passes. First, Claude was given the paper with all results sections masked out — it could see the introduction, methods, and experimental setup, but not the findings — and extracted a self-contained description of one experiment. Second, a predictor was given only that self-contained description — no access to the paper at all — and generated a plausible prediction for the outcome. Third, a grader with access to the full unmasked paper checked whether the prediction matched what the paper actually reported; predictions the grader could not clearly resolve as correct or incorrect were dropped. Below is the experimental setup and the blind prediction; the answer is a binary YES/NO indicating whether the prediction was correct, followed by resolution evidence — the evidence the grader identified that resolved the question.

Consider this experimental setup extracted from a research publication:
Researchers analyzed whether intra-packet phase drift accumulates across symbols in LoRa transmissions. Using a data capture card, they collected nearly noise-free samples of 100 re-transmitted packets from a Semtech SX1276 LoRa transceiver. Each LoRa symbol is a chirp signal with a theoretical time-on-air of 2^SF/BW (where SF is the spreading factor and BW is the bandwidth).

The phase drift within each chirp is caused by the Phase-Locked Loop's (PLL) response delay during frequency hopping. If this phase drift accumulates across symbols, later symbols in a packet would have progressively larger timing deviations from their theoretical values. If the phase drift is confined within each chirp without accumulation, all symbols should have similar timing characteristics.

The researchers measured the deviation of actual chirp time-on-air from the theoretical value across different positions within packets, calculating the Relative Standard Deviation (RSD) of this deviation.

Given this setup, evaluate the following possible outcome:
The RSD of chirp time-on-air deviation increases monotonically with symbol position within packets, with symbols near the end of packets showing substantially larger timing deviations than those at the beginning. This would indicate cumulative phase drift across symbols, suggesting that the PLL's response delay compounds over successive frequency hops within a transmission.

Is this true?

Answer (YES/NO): NO